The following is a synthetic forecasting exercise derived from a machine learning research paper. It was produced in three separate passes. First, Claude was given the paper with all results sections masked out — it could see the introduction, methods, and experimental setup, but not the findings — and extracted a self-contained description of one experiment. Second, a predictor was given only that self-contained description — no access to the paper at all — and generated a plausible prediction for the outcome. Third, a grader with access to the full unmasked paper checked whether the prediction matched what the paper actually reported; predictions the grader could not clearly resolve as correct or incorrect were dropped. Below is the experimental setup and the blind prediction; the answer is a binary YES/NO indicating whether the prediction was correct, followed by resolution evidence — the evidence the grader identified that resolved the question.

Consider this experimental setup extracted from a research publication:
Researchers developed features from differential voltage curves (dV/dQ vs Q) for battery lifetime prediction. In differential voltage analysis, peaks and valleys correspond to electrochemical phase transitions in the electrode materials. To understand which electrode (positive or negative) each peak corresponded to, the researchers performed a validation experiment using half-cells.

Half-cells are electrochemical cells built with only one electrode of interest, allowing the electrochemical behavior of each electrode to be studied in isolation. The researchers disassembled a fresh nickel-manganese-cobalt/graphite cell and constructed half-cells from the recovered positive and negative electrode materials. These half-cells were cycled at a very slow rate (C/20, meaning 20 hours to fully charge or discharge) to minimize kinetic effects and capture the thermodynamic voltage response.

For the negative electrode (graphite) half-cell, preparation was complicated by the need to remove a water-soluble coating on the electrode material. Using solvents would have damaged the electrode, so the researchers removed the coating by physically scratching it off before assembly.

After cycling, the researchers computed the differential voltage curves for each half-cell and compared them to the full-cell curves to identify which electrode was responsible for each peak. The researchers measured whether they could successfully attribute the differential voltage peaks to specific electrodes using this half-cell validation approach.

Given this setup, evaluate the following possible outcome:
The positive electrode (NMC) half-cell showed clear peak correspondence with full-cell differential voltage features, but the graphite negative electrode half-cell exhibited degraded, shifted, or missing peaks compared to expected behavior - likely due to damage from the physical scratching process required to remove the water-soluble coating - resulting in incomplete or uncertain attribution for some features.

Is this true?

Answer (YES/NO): NO